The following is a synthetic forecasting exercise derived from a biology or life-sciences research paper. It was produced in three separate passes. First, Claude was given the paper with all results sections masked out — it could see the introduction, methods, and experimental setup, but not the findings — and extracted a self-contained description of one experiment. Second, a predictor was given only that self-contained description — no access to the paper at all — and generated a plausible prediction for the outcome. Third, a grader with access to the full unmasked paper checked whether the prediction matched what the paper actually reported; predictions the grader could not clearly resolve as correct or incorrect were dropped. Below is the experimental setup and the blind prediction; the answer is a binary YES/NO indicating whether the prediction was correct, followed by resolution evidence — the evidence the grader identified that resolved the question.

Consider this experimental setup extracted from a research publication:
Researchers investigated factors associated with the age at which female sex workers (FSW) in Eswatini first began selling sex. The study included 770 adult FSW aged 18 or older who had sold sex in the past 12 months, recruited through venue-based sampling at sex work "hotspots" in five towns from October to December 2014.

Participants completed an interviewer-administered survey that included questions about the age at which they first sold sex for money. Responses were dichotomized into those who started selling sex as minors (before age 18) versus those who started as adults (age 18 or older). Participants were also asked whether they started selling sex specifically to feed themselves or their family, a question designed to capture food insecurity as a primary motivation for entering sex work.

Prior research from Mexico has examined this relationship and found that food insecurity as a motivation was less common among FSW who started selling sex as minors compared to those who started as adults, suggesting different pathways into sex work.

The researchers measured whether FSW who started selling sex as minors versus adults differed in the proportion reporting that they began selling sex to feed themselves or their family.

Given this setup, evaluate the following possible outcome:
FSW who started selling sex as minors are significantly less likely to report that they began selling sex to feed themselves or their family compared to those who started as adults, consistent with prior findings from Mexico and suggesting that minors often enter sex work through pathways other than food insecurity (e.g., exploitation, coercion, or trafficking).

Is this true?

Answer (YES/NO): YES